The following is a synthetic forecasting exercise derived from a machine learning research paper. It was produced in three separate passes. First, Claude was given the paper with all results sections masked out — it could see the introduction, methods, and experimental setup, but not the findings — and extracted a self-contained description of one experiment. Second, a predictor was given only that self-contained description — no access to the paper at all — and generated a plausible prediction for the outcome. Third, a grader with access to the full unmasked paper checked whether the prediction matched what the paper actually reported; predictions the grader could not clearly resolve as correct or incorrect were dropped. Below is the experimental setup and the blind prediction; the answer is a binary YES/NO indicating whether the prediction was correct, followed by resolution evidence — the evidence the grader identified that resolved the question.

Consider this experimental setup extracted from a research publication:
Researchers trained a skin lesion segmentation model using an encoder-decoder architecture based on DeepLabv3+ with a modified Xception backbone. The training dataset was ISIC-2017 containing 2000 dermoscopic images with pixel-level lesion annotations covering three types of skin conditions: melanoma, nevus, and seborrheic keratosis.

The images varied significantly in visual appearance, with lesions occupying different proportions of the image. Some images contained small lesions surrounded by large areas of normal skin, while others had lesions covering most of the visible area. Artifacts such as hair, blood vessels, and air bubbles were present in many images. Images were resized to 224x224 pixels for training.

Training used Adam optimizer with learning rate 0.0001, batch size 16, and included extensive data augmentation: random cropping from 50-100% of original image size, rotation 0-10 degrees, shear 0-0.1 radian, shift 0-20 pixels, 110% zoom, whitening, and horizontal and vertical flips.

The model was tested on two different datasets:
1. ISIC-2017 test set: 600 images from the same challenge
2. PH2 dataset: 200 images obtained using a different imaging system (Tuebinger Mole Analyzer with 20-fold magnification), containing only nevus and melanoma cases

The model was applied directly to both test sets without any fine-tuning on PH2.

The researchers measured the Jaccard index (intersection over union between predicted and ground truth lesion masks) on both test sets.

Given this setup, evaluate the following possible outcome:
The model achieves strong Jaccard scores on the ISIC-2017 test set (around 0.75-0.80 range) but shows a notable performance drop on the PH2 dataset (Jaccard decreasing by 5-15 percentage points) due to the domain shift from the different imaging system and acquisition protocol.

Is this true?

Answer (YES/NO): NO